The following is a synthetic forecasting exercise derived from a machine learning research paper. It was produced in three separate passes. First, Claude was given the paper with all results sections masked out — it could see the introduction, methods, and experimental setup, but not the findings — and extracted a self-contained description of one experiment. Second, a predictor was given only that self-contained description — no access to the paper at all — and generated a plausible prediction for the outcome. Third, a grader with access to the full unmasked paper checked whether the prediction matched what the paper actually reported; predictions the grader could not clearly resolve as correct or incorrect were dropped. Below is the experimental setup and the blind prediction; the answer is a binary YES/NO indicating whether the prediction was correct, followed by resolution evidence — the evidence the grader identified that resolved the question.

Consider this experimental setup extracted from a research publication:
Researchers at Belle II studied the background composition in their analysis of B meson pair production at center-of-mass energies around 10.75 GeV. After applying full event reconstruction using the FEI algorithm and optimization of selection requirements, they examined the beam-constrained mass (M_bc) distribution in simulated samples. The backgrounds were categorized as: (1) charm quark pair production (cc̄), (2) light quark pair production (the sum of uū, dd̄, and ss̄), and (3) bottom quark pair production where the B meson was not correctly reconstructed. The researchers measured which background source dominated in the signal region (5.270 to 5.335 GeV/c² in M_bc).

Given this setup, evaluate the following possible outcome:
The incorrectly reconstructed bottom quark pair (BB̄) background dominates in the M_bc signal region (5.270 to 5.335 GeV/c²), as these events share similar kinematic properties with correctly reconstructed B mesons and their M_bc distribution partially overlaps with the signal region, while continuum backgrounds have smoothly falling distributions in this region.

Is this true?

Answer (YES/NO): NO